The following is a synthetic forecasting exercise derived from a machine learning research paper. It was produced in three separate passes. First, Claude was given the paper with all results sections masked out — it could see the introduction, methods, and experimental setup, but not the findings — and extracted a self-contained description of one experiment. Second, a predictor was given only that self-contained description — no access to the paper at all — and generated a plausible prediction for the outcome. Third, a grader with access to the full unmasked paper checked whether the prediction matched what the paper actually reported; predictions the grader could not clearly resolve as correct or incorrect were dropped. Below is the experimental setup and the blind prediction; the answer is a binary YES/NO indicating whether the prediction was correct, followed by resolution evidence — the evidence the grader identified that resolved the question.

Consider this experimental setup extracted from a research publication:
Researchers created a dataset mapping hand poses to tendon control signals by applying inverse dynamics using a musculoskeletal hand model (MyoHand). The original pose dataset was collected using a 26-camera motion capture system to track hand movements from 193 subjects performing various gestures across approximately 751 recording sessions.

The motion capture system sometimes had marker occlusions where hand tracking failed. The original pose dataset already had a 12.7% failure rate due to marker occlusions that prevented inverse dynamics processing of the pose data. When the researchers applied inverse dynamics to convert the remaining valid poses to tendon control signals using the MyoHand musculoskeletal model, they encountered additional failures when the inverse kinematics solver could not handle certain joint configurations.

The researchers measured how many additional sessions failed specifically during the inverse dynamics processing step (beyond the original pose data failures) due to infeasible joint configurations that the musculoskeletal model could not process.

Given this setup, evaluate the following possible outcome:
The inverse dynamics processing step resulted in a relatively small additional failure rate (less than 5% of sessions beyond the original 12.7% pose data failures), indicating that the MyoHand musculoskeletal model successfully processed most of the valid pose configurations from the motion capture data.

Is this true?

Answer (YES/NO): YES